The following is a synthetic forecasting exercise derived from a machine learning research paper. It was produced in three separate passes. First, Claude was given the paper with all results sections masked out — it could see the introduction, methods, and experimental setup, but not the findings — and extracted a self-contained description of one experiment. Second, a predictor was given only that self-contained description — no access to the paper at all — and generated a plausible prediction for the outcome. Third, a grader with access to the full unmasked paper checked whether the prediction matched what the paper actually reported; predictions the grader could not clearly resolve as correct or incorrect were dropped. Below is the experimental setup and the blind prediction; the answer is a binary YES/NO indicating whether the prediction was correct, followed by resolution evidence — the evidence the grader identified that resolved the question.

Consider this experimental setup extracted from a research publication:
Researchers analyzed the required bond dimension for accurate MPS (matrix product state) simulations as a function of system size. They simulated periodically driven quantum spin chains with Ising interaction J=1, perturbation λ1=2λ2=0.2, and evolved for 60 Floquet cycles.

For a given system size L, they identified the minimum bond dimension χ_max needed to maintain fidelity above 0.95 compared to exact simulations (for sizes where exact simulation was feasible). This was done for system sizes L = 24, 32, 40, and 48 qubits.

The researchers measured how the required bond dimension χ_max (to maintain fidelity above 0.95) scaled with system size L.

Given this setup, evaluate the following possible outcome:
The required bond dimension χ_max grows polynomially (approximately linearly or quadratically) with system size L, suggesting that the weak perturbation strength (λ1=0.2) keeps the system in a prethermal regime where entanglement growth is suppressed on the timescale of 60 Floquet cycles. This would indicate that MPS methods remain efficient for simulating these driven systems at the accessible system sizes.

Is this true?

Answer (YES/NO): YES